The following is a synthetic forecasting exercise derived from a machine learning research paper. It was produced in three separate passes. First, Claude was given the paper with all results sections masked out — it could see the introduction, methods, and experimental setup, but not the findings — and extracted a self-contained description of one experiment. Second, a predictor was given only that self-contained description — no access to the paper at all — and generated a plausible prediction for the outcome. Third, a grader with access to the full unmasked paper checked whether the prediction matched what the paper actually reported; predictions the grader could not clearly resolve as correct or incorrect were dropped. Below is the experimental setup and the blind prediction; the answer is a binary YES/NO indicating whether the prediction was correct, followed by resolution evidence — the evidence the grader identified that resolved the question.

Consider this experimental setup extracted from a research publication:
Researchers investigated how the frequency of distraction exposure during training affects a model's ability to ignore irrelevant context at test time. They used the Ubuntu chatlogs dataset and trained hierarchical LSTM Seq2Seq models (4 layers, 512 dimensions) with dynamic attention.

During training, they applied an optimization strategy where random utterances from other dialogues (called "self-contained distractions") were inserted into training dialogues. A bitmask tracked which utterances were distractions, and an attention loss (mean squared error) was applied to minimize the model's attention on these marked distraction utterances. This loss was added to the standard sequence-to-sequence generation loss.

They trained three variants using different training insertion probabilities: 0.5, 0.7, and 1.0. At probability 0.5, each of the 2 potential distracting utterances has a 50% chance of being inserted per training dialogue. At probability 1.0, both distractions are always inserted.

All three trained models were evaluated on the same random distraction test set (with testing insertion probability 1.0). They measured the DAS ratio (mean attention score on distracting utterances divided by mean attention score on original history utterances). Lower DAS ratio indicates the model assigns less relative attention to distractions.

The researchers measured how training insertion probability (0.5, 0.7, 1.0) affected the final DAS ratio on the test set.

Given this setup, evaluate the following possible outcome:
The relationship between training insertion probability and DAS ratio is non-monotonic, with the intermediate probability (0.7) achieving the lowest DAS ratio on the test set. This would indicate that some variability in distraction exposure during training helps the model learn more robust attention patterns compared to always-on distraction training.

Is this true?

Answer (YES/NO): YES